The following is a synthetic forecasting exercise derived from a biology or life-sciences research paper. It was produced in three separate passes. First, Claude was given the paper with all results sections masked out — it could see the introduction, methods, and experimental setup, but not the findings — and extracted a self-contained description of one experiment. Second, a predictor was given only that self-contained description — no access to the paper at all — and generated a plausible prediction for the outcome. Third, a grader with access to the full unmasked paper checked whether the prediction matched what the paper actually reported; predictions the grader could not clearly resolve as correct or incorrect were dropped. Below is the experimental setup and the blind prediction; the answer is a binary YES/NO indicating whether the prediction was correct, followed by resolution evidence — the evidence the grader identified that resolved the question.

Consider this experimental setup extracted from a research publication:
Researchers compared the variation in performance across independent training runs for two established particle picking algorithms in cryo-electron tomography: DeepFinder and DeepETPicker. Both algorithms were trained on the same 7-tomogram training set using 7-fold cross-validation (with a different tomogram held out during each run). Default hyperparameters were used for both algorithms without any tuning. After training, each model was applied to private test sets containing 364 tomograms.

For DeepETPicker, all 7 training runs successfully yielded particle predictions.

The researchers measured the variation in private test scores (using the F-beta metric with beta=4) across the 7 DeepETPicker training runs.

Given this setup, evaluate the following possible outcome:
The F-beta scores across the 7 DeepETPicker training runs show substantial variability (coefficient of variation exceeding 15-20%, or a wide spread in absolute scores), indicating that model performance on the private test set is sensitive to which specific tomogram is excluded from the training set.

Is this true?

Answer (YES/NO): NO